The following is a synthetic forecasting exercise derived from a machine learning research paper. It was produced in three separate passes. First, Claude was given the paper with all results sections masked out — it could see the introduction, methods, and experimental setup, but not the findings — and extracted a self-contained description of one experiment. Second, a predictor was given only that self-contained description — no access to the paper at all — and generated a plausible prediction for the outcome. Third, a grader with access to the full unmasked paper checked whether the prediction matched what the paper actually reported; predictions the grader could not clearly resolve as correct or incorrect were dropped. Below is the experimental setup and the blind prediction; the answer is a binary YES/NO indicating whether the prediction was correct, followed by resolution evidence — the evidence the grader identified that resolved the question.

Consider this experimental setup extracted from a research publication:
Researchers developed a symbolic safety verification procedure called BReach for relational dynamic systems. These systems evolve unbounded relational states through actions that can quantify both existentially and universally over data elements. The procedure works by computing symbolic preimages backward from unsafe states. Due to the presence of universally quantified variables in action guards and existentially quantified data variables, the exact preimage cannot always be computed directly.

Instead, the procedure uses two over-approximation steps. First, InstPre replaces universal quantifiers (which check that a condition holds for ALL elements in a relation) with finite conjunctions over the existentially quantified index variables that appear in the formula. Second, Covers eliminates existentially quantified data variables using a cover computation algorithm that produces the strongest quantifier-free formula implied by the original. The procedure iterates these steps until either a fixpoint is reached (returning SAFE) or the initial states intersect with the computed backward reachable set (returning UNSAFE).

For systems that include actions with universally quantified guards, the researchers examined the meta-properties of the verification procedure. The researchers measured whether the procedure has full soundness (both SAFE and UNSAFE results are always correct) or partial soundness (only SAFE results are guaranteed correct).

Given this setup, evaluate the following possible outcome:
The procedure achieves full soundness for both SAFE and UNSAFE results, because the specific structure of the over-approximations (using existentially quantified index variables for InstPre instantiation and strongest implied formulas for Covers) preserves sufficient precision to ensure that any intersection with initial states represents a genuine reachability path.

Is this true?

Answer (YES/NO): NO